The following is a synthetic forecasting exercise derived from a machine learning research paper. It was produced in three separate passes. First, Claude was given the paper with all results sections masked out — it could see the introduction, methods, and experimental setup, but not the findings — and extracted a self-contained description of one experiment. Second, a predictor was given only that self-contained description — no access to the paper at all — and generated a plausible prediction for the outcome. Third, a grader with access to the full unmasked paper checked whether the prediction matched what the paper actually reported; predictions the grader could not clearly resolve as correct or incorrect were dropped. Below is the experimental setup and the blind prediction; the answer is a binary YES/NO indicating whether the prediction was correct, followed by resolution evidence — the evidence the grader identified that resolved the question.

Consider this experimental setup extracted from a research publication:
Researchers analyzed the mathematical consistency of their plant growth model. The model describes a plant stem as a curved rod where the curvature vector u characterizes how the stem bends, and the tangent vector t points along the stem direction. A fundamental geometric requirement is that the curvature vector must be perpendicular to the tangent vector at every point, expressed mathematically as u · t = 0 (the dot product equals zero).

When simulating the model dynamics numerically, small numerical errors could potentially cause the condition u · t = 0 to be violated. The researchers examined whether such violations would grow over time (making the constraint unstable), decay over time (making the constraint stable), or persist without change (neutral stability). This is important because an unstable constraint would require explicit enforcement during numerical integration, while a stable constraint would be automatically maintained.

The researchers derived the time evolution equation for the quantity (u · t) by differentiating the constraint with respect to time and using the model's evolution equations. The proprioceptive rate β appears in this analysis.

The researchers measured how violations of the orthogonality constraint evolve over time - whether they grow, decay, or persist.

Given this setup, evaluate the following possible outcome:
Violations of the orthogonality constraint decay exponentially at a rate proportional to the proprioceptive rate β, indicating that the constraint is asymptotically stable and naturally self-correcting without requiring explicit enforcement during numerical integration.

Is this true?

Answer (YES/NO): YES